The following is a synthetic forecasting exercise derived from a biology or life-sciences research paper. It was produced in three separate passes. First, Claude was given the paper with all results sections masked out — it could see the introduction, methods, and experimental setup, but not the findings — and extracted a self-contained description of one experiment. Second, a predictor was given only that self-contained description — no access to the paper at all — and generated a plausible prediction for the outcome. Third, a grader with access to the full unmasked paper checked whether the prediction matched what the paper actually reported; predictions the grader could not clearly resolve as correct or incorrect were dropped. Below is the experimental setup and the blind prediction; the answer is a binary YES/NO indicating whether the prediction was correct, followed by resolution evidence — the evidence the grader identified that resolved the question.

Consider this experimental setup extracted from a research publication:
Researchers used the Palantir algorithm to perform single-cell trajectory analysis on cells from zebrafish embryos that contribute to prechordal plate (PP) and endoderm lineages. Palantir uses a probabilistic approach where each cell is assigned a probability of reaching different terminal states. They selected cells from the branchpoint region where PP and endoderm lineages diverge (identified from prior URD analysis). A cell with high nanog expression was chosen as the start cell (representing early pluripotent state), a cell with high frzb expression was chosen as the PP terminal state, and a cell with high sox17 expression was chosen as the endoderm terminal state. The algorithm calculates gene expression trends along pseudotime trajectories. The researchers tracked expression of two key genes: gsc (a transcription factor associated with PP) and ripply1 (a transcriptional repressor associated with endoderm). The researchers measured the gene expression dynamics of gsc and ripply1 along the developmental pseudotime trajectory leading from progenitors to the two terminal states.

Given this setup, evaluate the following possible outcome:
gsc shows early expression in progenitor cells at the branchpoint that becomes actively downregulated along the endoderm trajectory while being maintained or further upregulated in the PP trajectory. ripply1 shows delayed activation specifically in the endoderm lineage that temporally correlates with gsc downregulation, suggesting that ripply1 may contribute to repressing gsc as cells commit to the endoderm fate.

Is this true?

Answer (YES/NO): NO